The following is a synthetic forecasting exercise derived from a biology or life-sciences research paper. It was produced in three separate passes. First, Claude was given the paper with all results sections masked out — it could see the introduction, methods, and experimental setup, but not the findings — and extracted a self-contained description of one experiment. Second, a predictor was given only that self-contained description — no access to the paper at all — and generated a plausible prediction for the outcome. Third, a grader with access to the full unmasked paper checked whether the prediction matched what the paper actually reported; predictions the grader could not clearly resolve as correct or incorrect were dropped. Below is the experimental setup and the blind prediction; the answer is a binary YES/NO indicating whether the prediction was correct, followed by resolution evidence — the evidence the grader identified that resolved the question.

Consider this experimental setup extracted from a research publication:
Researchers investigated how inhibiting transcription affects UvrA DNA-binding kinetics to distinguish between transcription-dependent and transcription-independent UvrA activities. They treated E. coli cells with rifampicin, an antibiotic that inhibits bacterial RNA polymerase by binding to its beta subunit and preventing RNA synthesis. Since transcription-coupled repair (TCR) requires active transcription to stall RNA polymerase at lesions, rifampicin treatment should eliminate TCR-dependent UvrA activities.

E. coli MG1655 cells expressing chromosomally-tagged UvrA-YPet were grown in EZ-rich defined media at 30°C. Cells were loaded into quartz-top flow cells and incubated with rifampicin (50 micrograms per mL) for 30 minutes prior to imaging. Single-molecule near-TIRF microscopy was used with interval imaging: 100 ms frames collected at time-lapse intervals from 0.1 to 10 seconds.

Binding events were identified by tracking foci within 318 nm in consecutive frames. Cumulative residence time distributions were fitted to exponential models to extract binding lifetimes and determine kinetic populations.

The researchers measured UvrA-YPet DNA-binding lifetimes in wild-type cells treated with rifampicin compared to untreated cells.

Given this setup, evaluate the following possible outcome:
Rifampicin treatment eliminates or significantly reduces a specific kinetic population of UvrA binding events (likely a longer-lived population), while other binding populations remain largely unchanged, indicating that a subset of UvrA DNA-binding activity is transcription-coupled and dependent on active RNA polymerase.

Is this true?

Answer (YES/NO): YES